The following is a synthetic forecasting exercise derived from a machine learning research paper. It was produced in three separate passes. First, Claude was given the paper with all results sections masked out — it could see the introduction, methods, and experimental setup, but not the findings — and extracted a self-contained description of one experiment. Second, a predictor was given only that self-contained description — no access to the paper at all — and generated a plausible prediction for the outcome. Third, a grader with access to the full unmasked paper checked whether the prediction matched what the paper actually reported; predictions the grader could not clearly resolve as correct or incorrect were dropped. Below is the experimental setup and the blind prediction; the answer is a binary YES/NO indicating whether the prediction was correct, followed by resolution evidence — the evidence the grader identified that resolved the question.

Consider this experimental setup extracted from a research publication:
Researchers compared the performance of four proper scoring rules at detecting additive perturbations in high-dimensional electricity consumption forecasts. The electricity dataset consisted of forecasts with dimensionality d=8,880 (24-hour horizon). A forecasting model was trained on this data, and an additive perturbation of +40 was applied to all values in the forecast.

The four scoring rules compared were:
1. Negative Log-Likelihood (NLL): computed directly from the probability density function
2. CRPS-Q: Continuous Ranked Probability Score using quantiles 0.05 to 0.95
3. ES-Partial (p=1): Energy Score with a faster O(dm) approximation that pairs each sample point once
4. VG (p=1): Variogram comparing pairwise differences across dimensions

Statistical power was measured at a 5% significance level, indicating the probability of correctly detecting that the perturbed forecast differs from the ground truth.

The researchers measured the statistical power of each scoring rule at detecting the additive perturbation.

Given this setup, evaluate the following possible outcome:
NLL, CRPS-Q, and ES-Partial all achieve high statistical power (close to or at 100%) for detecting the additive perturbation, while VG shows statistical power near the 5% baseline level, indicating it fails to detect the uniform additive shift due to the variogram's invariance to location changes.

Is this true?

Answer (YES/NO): YES